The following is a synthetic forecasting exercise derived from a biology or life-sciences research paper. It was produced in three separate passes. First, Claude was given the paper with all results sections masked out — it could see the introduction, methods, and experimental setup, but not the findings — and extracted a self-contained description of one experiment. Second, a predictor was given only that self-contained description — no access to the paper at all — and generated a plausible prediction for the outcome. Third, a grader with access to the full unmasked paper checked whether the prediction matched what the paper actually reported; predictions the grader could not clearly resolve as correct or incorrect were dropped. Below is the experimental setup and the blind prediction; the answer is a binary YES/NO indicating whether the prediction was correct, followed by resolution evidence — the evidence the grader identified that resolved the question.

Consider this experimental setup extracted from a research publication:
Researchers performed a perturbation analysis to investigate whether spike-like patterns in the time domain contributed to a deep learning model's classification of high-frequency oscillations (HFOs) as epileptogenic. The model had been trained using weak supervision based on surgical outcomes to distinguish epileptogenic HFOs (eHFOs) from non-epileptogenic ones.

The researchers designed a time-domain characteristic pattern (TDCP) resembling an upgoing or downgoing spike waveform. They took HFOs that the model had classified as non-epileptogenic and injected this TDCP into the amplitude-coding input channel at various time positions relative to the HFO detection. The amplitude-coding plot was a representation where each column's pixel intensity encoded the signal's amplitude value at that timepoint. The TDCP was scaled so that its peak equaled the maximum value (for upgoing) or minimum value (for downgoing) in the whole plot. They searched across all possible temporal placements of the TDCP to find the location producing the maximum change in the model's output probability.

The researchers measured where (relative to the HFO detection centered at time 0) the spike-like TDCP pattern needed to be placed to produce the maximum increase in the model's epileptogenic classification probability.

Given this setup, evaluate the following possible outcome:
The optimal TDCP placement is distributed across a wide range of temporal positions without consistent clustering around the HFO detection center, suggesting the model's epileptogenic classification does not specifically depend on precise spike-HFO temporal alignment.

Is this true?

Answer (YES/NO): NO